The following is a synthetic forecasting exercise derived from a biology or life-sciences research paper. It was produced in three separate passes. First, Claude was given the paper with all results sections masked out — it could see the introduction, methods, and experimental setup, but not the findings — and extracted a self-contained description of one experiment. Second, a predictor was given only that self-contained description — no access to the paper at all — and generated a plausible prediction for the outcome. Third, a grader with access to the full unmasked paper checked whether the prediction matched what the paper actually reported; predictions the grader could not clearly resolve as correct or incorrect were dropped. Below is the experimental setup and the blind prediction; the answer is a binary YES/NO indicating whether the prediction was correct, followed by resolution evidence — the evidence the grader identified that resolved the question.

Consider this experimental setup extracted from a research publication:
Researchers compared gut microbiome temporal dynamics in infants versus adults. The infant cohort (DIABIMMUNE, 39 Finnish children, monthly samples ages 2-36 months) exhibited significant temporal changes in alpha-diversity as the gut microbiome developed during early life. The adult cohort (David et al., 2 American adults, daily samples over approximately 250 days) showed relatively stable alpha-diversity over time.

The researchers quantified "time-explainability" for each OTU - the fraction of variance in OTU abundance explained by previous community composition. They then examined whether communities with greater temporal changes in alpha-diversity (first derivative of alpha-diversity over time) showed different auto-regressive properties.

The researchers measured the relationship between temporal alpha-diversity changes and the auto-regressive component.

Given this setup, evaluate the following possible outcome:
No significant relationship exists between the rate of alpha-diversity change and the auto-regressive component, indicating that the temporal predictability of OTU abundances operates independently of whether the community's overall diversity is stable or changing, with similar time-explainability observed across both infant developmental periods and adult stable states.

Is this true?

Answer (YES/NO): NO